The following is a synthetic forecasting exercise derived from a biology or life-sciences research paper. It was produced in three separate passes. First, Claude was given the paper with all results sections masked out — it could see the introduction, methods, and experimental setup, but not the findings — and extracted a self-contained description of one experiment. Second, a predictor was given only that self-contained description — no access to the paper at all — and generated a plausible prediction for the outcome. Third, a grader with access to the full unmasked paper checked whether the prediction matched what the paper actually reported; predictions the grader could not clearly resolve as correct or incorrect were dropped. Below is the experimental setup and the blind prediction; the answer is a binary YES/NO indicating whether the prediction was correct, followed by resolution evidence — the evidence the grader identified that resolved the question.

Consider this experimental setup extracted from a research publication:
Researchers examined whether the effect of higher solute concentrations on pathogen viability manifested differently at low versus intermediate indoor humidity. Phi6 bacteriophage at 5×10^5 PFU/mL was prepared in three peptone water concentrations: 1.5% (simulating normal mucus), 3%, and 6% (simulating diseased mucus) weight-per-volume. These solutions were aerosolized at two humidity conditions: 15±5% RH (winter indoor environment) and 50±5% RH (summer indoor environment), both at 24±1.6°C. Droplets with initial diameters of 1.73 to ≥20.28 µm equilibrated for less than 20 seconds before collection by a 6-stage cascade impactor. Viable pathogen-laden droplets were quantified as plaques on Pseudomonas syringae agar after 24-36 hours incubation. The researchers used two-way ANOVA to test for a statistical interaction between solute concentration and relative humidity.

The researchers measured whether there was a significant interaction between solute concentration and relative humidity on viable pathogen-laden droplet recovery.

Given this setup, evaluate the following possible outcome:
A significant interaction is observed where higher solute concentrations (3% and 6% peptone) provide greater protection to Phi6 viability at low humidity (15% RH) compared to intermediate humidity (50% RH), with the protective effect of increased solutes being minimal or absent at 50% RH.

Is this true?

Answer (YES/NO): NO